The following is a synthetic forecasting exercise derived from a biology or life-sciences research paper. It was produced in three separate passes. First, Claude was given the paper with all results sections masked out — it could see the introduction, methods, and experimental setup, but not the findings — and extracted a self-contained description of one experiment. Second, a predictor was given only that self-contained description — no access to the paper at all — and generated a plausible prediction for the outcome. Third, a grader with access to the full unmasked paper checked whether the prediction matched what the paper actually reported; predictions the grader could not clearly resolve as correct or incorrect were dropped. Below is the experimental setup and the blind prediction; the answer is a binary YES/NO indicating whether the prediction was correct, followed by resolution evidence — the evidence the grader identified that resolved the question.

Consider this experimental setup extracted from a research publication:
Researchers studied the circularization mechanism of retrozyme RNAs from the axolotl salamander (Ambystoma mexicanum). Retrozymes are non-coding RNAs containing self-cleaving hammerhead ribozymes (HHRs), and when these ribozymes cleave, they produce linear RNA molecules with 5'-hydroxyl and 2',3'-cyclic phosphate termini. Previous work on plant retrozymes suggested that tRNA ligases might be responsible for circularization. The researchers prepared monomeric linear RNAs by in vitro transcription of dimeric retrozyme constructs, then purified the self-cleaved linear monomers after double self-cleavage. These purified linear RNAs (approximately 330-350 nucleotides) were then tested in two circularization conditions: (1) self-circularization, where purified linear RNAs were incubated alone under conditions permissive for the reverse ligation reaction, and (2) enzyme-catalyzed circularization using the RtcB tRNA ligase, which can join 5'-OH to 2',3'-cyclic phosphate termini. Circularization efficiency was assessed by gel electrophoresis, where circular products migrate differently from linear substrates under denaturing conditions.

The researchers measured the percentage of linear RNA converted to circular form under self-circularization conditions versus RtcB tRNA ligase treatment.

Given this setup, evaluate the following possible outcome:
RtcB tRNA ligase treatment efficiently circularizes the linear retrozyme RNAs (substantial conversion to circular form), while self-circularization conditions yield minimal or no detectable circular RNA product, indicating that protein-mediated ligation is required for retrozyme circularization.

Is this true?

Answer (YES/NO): NO